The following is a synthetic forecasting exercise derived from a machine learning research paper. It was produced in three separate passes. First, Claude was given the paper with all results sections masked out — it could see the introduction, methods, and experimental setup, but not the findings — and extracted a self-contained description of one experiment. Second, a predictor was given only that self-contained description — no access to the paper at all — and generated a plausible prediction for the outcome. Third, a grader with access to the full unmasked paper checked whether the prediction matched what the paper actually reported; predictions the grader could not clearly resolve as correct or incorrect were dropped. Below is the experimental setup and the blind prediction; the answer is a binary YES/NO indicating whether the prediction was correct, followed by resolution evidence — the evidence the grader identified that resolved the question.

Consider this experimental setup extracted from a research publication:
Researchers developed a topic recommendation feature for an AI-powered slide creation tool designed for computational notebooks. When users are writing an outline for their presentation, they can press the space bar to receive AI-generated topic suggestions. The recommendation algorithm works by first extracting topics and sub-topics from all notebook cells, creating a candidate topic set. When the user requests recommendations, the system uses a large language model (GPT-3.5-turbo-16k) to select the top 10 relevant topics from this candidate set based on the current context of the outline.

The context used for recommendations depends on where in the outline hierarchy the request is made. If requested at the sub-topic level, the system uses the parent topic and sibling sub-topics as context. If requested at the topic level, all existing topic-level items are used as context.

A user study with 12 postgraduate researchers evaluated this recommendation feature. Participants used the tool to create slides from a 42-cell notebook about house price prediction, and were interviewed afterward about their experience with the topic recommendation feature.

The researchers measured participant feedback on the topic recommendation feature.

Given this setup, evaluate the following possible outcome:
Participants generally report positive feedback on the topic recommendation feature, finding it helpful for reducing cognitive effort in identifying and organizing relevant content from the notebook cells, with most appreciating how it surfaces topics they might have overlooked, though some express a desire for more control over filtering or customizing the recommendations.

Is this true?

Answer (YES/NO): NO